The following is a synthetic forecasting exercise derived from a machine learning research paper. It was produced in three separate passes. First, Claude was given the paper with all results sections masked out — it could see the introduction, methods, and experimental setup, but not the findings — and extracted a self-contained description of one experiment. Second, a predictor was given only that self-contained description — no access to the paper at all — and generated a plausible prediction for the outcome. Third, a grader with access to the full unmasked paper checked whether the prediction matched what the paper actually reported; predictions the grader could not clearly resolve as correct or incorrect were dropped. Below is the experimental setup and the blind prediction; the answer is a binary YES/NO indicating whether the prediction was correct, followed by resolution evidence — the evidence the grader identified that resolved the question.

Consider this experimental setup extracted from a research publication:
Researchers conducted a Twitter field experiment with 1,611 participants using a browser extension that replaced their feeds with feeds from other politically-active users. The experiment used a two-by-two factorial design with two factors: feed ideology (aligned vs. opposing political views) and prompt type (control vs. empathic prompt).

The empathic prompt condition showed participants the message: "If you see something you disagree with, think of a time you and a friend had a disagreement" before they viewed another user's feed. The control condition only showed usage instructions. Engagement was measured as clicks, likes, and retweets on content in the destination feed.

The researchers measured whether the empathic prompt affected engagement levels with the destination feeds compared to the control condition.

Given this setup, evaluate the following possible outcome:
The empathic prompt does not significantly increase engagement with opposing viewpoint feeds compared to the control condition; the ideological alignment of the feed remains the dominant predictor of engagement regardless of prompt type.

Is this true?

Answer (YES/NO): YES